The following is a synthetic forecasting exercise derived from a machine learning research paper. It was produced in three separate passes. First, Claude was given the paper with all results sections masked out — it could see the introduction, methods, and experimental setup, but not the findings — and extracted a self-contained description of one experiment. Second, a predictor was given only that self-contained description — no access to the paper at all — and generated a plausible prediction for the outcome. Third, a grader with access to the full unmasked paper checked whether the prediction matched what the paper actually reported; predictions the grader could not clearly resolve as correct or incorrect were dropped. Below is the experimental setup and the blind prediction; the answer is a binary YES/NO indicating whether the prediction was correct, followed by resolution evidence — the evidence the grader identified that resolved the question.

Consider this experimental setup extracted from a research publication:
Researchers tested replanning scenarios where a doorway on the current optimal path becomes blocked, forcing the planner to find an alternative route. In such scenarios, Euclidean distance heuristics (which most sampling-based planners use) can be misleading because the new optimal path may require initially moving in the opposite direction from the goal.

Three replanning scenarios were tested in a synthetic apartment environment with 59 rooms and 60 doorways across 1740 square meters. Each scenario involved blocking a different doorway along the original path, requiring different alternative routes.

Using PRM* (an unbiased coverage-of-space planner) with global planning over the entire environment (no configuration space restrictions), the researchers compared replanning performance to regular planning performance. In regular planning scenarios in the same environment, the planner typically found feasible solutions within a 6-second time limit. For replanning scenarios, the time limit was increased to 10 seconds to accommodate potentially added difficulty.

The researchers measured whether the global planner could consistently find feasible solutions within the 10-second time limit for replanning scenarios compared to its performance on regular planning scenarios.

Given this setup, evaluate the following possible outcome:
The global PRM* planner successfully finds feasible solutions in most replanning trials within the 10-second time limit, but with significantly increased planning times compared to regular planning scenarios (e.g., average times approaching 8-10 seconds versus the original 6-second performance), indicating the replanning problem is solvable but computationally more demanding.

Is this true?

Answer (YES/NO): NO